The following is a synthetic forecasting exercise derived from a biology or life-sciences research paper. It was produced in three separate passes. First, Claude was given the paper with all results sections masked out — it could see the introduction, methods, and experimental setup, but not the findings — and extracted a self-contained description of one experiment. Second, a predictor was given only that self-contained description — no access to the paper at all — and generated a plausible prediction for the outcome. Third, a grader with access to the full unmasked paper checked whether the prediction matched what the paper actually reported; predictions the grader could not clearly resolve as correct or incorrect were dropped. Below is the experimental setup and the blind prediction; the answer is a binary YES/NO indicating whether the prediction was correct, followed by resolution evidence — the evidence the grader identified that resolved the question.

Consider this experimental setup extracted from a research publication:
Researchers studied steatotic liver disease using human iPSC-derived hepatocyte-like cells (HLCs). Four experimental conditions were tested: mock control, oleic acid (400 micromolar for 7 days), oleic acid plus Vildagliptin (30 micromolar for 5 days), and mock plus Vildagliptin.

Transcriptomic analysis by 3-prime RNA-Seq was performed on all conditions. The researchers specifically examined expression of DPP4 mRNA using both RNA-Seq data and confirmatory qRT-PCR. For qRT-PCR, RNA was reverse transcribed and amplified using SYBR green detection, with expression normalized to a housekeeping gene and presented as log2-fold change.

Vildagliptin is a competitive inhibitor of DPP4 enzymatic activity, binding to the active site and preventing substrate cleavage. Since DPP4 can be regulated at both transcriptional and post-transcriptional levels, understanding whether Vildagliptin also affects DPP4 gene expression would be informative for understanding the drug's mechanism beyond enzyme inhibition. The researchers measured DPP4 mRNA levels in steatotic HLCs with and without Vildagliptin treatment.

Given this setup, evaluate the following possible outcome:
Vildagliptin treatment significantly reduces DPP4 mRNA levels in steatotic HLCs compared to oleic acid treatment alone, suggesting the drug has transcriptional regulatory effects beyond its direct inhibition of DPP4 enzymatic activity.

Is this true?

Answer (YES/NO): NO